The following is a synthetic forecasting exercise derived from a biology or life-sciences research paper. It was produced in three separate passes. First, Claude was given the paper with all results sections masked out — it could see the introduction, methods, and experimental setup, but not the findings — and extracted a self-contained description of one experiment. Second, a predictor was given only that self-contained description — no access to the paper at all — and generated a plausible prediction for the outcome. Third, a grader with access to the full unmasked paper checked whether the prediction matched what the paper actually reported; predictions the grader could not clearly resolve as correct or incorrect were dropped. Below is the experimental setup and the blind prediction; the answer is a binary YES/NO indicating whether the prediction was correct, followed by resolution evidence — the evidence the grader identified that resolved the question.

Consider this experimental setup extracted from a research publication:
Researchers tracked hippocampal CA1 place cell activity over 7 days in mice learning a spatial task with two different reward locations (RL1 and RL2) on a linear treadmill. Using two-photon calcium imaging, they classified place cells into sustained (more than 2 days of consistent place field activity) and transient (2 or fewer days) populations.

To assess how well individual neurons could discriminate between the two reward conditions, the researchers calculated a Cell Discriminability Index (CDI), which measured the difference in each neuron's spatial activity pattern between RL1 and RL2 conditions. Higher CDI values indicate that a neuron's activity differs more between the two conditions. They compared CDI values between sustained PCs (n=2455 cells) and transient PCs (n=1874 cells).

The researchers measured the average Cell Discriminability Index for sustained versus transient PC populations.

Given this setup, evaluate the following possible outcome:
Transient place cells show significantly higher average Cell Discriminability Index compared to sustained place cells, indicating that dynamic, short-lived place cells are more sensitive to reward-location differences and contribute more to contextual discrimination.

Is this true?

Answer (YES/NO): NO